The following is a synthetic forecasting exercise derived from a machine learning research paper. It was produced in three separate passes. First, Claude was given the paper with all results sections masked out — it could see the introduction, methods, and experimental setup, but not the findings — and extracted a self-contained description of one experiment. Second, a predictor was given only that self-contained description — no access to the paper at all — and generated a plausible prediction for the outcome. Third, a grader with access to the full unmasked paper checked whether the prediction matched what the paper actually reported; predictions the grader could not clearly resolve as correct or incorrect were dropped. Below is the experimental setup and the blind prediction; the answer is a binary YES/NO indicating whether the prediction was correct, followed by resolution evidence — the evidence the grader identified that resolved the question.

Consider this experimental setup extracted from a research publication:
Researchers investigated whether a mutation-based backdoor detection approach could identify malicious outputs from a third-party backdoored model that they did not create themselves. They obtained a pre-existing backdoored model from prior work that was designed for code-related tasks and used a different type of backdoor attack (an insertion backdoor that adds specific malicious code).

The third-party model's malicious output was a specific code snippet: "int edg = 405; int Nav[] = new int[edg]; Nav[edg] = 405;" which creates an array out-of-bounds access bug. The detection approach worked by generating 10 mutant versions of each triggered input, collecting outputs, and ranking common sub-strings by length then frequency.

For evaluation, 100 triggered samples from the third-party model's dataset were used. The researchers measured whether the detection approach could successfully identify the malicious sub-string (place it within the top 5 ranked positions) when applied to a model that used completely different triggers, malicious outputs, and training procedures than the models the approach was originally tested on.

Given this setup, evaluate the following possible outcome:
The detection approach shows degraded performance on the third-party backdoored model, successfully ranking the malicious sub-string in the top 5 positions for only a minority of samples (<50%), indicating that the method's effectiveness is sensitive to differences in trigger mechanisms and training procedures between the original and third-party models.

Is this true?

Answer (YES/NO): NO